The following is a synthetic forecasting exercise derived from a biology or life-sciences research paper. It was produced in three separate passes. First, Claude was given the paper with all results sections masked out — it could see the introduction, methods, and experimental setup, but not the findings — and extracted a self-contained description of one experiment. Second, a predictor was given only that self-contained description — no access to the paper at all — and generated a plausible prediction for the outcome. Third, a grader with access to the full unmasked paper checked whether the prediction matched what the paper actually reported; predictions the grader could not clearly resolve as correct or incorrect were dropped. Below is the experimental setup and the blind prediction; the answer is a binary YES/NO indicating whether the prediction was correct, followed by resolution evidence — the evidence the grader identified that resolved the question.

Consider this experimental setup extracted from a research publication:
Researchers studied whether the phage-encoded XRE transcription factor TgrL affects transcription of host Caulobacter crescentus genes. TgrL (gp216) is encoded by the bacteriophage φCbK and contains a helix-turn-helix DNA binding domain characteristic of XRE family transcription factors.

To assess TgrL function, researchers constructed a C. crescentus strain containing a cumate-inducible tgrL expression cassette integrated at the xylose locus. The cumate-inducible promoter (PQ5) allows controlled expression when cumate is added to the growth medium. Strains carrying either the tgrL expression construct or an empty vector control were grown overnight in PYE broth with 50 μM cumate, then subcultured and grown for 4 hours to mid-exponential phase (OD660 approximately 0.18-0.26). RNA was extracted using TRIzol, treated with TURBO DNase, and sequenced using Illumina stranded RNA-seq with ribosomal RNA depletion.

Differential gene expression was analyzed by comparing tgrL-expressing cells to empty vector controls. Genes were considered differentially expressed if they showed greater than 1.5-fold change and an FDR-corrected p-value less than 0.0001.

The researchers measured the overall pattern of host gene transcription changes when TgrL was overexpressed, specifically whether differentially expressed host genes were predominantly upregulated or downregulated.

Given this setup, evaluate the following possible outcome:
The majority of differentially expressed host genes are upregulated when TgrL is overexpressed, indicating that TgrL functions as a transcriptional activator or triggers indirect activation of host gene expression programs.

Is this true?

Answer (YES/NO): NO